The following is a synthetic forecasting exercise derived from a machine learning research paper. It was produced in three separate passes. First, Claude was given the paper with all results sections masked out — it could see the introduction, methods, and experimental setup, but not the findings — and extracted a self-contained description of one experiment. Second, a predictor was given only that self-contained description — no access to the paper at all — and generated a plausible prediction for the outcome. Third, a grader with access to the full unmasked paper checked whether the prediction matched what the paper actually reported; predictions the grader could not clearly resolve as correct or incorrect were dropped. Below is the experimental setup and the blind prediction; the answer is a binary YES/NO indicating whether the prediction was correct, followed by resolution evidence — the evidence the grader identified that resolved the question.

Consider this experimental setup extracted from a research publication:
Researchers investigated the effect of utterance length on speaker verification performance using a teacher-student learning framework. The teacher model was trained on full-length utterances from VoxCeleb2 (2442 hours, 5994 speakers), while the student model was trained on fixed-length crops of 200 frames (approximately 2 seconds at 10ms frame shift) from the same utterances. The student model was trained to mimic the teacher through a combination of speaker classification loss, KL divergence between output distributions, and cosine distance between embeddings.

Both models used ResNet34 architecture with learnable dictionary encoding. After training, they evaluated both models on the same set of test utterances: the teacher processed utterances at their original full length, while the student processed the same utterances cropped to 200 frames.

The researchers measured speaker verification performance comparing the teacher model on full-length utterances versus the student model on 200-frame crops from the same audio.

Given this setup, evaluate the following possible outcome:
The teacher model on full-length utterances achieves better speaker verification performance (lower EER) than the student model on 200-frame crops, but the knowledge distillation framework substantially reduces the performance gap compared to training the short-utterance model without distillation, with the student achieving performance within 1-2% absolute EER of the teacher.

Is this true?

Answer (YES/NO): NO